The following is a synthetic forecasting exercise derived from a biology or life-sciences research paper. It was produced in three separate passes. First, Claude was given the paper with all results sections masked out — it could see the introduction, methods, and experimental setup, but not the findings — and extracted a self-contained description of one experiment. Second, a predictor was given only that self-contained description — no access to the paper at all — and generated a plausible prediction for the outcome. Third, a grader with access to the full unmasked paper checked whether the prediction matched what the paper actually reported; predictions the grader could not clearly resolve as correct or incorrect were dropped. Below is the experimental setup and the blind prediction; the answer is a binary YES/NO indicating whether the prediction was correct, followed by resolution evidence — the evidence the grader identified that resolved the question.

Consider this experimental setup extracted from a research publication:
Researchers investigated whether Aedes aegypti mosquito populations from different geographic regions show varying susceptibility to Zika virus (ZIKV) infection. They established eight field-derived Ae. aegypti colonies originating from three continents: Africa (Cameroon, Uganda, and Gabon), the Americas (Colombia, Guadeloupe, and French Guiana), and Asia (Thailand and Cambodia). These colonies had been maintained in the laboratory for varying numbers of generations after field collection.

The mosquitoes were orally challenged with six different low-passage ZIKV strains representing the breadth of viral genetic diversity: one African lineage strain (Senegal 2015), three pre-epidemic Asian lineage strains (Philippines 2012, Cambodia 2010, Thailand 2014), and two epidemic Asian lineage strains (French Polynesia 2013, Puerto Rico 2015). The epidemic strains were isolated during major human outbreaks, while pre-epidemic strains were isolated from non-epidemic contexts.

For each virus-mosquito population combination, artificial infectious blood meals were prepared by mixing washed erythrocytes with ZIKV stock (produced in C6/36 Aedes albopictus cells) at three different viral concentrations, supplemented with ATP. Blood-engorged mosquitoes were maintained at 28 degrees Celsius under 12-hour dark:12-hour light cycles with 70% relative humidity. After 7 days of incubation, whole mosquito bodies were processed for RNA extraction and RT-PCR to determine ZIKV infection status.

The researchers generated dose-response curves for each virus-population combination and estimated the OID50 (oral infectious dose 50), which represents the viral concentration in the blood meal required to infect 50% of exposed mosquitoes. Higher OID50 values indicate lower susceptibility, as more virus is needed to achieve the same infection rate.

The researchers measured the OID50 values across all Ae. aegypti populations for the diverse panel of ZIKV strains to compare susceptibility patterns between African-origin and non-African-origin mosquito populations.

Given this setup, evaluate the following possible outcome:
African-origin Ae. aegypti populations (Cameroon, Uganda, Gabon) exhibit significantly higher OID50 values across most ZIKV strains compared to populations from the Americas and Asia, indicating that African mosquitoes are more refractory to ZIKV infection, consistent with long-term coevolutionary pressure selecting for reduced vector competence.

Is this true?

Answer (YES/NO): YES